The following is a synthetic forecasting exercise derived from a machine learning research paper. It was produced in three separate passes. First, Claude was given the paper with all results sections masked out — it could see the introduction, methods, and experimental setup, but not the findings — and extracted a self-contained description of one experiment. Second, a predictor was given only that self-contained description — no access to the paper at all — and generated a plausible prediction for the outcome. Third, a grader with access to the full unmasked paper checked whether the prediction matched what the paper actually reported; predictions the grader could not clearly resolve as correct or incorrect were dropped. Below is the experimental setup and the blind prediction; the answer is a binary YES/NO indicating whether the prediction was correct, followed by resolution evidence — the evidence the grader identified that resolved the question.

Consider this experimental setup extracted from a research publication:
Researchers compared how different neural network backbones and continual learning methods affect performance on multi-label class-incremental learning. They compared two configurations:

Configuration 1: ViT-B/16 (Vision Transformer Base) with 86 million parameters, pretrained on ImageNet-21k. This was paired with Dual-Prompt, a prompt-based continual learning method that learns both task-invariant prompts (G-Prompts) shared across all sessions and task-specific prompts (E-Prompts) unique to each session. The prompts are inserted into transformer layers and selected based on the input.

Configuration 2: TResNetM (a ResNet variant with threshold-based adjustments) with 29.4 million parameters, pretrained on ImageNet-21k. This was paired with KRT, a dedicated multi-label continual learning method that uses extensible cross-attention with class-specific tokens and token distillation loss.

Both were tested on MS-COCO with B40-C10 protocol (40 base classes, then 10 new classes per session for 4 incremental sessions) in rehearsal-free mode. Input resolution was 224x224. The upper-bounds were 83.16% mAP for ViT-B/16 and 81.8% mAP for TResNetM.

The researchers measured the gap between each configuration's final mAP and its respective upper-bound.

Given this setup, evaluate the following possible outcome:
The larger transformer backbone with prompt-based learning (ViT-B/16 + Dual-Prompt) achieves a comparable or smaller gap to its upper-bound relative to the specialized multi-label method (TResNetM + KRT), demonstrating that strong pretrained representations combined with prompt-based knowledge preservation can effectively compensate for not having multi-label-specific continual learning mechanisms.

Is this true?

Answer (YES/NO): NO